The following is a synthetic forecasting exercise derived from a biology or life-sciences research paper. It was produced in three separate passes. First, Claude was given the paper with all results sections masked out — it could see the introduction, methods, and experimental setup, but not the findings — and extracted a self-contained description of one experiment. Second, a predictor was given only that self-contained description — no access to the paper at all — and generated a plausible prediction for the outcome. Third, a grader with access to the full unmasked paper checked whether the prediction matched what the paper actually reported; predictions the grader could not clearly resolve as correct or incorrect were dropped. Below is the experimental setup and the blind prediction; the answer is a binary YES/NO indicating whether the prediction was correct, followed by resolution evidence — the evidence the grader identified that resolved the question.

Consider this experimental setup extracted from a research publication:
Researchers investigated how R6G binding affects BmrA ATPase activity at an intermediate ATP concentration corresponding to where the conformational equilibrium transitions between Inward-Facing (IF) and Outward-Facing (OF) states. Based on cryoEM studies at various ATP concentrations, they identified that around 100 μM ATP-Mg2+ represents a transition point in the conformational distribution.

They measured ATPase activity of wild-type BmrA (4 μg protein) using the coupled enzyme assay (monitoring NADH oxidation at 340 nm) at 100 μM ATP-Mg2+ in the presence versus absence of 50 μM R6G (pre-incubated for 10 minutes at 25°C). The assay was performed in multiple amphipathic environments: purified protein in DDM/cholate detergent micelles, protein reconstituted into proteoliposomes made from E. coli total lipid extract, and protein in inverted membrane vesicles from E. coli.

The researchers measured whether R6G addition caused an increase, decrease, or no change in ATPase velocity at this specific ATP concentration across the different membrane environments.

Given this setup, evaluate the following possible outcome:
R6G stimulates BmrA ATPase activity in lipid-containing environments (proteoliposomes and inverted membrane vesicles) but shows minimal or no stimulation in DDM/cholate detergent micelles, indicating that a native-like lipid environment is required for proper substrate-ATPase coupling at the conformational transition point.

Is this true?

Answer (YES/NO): NO